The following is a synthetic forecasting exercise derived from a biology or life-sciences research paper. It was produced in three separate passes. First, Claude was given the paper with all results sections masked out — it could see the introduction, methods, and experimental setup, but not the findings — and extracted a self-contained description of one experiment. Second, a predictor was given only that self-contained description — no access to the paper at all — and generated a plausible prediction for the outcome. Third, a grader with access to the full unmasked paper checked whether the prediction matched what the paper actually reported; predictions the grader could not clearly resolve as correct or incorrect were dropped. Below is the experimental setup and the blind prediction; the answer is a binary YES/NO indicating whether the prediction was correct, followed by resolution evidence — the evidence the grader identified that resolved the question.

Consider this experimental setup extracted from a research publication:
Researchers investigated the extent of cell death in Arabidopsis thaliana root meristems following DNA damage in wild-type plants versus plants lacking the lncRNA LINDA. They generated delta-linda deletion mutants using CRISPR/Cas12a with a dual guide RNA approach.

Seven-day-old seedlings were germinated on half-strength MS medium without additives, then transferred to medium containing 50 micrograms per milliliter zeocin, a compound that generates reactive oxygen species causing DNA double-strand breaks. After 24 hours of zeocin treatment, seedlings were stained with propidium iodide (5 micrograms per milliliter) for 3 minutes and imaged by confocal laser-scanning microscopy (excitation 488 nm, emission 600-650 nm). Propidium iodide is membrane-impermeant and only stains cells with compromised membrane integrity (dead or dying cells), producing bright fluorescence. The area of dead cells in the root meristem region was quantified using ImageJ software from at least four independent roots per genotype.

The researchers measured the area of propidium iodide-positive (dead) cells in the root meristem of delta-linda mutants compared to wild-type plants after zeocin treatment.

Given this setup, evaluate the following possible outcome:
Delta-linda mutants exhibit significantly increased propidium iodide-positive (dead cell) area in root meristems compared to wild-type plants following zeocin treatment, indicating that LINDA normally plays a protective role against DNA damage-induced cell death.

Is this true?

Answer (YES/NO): YES